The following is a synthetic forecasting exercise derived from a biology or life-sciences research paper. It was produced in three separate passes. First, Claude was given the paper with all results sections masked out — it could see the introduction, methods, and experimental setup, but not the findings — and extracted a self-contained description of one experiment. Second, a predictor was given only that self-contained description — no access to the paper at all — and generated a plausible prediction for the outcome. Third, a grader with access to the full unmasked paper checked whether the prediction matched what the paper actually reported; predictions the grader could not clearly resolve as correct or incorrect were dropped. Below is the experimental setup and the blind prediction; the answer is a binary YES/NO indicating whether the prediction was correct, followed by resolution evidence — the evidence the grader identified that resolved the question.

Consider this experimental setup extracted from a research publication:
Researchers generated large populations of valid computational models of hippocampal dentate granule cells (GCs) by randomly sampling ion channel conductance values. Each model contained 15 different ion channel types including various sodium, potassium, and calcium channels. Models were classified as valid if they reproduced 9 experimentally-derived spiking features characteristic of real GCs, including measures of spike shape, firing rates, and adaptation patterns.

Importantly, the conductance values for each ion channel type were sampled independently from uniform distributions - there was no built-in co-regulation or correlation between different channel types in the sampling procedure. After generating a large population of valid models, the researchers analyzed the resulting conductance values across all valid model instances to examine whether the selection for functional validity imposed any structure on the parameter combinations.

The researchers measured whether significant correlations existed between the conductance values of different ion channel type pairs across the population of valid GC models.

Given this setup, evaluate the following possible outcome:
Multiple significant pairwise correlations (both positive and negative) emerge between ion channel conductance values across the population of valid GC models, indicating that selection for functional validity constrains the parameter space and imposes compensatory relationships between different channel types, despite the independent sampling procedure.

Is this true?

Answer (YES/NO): NO